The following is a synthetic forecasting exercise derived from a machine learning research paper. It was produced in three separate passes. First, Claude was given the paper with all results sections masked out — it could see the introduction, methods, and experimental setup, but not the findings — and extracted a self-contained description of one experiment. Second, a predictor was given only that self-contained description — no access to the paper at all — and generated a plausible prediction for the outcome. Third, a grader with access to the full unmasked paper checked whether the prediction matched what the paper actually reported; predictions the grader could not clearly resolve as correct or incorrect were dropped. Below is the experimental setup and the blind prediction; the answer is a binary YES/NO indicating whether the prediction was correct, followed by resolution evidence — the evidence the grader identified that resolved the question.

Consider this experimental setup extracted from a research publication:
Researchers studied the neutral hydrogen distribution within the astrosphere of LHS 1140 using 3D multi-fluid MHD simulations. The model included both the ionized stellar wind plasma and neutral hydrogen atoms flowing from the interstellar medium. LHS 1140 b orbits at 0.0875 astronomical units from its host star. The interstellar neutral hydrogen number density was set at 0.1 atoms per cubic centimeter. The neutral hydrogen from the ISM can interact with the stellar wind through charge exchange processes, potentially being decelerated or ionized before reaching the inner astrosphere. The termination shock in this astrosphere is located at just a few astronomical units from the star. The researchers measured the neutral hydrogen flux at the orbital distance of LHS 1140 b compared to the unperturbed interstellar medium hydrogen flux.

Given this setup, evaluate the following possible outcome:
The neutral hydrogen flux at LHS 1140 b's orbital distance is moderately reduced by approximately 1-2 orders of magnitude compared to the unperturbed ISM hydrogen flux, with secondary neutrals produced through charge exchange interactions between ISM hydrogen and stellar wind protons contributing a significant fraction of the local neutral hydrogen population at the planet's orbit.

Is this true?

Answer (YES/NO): NO